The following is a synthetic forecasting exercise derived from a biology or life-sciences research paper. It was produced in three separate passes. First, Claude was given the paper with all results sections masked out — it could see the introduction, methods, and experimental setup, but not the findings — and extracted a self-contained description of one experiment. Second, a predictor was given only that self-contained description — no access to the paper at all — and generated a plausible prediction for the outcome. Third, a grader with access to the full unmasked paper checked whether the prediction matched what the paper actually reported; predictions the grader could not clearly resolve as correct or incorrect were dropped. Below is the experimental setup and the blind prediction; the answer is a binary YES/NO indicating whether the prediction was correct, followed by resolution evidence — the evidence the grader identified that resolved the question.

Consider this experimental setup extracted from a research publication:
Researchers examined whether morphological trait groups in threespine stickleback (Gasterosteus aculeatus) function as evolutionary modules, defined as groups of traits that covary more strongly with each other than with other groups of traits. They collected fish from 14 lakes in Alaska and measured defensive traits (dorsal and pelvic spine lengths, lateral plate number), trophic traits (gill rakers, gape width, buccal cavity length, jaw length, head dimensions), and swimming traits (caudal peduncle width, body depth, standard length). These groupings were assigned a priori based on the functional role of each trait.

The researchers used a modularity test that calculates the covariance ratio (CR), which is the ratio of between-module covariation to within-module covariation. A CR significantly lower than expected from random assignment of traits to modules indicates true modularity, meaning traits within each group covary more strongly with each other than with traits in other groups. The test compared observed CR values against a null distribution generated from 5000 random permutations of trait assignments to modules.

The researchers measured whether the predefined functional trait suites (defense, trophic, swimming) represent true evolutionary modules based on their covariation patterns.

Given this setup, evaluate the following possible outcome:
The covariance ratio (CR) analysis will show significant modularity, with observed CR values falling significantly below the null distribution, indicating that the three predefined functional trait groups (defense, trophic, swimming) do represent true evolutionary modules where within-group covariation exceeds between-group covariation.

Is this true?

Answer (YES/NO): NO